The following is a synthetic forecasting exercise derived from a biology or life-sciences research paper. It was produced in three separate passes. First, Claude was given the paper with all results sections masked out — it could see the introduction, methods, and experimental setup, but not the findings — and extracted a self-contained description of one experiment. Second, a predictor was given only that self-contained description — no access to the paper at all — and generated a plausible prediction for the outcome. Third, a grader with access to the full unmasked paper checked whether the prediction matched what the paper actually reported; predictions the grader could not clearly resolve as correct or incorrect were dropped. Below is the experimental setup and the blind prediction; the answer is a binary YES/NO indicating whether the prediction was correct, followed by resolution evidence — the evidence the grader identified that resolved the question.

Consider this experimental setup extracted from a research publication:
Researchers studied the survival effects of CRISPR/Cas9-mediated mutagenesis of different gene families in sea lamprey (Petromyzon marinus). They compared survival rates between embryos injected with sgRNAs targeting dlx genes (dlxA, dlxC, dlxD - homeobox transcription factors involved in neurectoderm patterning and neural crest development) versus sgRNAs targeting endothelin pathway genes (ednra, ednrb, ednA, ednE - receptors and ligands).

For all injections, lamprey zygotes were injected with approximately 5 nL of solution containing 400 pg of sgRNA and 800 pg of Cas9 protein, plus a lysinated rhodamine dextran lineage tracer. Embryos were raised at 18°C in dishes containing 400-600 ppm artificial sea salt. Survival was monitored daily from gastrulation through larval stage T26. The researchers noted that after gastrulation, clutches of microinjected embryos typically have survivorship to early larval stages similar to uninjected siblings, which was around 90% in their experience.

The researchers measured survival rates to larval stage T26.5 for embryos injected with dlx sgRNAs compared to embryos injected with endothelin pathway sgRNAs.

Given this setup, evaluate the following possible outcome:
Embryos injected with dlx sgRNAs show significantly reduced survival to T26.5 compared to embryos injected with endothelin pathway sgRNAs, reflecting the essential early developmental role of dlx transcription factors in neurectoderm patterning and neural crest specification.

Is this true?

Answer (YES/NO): YES